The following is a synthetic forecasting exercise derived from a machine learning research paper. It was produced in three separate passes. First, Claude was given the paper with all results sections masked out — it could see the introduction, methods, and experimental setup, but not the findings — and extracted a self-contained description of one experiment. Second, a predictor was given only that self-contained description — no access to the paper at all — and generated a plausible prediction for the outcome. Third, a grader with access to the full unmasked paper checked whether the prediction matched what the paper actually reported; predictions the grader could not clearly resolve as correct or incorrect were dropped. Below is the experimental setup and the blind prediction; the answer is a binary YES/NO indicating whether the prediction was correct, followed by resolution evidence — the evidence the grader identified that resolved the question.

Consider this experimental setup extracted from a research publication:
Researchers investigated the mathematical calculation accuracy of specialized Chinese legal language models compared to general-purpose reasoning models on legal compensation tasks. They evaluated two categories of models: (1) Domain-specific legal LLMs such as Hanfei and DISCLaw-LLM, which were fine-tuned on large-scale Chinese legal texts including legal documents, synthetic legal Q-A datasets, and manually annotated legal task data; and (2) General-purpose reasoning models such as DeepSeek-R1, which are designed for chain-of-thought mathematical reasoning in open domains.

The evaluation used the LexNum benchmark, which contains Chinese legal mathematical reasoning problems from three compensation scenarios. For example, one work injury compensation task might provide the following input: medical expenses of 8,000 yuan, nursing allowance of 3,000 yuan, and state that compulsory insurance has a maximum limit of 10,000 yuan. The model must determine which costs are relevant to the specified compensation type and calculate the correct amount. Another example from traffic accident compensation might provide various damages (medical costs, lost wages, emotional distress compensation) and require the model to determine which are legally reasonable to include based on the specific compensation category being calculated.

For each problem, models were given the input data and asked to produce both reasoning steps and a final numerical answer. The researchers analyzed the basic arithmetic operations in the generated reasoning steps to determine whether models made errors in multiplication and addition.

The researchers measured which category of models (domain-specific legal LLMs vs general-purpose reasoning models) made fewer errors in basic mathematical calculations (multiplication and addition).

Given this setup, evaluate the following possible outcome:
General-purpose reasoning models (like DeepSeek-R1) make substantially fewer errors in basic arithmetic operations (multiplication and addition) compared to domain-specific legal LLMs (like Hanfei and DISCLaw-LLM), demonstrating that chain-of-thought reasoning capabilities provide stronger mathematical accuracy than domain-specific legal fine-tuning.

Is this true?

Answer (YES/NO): YES